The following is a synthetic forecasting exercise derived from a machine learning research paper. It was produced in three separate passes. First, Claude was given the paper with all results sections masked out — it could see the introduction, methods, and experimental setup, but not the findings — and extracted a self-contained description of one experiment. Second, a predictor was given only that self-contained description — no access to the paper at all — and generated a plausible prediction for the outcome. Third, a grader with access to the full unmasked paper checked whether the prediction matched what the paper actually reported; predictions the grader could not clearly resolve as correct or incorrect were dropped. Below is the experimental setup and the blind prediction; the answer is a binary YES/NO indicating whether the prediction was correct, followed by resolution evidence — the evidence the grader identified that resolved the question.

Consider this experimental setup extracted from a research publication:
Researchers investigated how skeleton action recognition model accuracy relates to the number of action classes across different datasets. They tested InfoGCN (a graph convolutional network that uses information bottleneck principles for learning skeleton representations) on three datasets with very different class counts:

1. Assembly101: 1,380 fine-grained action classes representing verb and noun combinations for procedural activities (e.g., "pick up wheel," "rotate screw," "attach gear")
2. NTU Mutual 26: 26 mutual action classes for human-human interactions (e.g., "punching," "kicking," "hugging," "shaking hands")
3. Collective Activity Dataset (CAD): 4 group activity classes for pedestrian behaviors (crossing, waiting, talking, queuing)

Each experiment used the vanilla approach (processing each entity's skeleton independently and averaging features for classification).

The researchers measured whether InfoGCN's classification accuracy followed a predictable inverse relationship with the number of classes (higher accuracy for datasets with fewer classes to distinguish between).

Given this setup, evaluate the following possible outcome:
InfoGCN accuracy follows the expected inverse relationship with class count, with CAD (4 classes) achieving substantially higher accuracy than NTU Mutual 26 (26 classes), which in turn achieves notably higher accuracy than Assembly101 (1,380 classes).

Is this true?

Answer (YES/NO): NO